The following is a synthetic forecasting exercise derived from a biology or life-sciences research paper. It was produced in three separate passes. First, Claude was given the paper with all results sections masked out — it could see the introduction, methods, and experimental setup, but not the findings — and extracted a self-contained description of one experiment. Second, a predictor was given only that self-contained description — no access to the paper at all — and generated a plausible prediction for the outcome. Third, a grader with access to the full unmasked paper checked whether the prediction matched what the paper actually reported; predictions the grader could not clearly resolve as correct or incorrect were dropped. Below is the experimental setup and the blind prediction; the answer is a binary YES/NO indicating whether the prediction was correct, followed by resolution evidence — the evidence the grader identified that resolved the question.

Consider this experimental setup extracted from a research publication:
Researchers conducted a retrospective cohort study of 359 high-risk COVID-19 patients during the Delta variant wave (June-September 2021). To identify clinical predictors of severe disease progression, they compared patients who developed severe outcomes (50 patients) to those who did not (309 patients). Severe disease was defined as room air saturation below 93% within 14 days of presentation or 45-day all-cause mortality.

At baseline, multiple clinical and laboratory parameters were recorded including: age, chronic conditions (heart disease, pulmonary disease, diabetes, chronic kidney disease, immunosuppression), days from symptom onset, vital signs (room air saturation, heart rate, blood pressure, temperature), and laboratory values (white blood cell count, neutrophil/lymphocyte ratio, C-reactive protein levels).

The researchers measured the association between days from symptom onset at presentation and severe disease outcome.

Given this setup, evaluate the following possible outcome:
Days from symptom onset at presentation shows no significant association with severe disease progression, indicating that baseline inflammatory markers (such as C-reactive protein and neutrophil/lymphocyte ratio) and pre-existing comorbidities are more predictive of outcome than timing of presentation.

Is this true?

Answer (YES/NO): NO